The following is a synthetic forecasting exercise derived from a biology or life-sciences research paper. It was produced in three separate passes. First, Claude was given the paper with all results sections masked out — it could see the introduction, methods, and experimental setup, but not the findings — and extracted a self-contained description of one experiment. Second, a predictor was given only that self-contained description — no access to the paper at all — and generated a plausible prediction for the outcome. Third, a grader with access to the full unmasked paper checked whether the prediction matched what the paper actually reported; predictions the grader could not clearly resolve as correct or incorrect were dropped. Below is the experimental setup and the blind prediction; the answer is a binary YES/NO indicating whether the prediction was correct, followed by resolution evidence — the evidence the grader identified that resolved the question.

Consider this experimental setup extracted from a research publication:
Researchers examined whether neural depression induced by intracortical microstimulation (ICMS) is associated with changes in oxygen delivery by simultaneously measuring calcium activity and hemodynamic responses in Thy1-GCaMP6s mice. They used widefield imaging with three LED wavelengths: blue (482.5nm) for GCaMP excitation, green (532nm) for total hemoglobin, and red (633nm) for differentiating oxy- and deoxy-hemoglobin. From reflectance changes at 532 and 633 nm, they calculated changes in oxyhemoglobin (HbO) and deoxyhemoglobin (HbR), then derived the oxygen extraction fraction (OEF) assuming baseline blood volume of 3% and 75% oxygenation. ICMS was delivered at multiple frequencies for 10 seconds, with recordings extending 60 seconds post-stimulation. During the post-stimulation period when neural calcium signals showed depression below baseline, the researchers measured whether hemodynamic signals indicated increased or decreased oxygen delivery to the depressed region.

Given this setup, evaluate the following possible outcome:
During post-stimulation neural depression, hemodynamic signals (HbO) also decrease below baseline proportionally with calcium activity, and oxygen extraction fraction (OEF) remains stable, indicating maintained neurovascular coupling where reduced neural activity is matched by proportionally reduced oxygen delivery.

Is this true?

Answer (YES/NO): NO